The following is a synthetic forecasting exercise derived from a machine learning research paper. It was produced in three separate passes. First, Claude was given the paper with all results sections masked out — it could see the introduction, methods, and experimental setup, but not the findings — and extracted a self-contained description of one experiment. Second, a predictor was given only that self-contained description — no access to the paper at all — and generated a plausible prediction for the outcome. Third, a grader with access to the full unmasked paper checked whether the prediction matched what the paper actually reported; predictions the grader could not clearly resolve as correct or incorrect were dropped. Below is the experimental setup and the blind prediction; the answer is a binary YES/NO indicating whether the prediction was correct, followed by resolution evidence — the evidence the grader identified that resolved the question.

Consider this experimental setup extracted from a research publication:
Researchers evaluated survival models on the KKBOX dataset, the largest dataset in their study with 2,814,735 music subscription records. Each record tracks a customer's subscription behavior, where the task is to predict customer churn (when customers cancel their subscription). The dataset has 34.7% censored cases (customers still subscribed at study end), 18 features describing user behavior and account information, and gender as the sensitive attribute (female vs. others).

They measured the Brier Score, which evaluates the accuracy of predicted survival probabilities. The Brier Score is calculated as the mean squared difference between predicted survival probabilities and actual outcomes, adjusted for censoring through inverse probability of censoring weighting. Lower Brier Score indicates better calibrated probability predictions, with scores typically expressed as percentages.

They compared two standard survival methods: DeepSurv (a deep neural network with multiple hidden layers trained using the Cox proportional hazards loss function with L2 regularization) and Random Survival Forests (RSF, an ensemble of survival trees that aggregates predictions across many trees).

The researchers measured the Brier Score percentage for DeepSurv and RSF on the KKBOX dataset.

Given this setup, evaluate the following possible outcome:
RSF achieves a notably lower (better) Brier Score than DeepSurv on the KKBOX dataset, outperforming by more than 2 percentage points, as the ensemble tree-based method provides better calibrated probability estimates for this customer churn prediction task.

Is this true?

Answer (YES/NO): NO